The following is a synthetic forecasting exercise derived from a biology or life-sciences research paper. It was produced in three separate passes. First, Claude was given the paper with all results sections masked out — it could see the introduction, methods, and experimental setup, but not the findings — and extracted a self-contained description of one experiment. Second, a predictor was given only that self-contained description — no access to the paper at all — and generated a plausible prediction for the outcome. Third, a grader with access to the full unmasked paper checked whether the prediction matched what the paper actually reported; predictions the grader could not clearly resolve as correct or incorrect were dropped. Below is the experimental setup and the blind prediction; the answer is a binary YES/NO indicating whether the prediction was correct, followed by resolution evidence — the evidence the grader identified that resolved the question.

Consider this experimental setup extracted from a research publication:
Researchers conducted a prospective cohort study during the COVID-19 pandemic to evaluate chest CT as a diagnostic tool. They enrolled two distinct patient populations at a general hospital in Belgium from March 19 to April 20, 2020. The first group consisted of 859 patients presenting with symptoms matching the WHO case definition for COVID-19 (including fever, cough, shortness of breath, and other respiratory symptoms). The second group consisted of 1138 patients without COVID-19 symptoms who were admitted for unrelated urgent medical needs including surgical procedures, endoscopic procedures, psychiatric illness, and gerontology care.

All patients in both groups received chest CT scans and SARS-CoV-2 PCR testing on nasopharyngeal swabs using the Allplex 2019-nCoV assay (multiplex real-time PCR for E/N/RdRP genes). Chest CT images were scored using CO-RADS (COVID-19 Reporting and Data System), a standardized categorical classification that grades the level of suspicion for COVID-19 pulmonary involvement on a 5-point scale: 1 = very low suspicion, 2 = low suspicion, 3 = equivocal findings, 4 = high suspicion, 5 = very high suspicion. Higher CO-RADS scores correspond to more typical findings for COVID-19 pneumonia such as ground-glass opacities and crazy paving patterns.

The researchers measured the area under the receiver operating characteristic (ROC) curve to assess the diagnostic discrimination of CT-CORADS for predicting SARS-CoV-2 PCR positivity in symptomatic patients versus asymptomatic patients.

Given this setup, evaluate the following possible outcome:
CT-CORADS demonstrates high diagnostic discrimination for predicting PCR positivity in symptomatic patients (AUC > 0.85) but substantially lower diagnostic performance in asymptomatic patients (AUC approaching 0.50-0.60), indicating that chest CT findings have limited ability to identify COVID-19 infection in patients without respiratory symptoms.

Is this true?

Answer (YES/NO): NO